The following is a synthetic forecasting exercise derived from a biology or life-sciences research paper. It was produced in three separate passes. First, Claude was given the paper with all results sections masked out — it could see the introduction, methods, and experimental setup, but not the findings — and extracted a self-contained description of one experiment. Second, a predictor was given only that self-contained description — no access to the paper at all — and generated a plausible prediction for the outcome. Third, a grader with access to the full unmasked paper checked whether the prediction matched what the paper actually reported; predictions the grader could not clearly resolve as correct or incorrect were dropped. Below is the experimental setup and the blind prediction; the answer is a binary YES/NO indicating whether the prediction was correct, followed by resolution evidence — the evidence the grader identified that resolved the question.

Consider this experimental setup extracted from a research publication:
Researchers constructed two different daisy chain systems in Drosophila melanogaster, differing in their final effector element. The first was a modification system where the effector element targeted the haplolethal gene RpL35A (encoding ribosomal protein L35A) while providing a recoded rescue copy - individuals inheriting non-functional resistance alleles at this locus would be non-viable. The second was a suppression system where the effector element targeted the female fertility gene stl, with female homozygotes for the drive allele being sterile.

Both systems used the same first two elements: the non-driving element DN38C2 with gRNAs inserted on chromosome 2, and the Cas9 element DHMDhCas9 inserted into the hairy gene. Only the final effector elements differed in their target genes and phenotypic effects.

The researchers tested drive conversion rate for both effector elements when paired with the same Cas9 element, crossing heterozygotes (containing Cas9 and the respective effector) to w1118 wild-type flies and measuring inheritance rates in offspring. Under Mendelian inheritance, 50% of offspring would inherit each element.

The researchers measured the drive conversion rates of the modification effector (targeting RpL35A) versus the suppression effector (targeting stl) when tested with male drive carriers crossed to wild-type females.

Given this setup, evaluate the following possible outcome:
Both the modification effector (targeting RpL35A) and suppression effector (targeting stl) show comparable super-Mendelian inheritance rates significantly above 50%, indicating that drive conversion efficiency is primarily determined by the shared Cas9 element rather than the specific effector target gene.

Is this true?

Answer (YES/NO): YES